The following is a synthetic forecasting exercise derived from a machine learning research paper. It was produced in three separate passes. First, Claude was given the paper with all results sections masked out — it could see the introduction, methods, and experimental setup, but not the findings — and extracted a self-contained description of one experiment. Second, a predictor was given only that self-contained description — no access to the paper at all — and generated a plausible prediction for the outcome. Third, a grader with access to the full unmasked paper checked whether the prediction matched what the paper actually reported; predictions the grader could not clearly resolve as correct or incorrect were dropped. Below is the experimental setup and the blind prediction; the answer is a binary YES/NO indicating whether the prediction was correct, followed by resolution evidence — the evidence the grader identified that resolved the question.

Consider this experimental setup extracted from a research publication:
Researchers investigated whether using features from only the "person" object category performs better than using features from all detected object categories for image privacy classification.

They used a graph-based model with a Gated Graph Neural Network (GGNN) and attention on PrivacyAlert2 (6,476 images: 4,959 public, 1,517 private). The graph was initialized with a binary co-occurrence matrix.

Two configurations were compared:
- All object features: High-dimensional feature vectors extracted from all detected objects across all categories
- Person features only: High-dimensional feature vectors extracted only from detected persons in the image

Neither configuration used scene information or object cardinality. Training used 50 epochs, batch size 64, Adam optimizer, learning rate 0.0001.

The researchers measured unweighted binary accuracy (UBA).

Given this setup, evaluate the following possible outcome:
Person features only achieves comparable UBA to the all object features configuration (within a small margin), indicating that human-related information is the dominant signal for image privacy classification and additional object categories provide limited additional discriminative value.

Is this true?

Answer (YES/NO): YES